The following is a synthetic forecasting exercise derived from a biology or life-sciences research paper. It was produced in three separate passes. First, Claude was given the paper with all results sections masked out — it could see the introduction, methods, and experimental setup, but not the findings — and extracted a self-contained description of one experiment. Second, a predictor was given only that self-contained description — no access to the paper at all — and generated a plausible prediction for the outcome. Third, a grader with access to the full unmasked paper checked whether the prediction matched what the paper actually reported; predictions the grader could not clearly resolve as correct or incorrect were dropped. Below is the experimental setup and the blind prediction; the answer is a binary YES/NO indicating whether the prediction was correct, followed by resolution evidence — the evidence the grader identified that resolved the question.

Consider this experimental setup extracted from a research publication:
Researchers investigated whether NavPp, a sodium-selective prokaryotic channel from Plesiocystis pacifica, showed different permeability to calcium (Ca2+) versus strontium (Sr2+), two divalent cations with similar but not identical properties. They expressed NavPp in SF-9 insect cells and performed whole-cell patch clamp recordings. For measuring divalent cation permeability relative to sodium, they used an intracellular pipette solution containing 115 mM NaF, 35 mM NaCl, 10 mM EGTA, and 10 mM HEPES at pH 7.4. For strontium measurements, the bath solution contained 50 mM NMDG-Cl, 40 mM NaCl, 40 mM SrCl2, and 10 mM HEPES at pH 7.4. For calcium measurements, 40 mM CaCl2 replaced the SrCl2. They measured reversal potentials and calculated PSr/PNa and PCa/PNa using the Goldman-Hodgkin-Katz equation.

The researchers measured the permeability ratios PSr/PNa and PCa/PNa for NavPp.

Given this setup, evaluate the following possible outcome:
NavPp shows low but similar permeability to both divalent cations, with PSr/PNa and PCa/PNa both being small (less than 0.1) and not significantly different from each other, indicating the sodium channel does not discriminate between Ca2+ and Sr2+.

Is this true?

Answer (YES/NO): NO